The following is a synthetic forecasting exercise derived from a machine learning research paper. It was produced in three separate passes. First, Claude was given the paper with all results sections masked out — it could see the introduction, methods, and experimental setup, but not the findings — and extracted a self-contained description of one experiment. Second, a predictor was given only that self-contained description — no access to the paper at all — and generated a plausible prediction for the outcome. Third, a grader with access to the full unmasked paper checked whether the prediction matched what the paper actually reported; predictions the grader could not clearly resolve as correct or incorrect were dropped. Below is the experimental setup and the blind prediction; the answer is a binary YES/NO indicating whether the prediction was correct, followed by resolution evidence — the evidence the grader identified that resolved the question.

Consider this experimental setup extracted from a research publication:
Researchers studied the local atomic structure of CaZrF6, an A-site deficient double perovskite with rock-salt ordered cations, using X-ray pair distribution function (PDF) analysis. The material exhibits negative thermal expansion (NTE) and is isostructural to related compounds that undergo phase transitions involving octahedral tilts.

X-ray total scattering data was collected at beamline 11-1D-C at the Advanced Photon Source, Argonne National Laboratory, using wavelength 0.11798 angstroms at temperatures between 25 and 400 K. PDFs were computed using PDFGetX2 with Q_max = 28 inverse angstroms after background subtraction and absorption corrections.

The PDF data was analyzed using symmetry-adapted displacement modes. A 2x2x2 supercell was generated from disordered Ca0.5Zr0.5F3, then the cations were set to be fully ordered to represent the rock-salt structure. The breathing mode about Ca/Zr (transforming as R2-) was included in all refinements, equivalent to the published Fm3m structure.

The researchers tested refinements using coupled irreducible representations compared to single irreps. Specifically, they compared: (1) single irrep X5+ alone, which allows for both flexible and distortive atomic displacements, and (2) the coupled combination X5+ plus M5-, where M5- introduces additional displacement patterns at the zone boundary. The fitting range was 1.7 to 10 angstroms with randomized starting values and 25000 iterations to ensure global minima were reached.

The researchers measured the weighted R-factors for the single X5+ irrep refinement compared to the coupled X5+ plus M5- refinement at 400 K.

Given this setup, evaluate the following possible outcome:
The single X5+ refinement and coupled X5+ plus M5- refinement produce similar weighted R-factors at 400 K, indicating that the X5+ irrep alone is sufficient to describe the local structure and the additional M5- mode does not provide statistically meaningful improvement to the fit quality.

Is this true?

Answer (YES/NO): NO